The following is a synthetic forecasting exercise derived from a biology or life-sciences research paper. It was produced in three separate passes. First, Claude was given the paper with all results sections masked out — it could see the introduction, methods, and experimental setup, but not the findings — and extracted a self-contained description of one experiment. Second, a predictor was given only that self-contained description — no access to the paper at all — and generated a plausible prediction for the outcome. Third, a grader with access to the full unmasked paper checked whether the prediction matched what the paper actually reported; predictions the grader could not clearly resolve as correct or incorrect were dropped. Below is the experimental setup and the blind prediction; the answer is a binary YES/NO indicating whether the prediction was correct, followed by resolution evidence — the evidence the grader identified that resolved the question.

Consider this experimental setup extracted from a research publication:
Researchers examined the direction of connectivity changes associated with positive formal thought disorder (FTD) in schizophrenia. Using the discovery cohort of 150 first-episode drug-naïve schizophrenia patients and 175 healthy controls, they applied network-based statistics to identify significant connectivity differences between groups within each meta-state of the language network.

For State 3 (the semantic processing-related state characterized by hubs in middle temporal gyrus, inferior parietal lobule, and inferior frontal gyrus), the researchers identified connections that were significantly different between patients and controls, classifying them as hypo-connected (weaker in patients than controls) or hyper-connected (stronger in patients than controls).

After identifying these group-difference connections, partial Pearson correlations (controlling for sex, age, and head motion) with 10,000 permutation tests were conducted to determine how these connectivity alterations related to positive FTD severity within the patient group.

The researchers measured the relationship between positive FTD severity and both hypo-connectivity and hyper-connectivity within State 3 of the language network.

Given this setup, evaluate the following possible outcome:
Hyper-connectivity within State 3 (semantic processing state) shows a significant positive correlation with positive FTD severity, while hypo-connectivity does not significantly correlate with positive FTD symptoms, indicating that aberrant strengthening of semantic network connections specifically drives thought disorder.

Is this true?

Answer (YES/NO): NO